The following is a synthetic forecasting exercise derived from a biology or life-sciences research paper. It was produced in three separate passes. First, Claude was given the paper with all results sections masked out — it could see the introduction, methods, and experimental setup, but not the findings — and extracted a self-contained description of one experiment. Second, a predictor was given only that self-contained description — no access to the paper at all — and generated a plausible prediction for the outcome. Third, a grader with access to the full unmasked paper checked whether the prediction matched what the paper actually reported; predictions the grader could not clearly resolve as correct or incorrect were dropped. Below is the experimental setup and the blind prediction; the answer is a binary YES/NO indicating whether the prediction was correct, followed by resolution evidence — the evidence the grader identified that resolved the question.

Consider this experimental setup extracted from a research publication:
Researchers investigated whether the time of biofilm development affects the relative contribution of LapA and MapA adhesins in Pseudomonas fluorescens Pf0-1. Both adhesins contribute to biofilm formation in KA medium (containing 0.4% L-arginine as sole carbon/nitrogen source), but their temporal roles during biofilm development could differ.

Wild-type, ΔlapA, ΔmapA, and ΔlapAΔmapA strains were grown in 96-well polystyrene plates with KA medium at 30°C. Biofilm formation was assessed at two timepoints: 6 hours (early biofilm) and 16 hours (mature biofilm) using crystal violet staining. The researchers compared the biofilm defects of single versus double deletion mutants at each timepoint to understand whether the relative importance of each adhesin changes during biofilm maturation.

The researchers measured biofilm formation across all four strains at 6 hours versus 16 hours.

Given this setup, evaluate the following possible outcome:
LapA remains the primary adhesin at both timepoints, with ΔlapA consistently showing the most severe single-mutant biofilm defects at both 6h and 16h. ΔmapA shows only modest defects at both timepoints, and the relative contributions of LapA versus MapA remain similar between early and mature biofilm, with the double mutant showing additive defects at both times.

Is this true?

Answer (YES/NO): NO